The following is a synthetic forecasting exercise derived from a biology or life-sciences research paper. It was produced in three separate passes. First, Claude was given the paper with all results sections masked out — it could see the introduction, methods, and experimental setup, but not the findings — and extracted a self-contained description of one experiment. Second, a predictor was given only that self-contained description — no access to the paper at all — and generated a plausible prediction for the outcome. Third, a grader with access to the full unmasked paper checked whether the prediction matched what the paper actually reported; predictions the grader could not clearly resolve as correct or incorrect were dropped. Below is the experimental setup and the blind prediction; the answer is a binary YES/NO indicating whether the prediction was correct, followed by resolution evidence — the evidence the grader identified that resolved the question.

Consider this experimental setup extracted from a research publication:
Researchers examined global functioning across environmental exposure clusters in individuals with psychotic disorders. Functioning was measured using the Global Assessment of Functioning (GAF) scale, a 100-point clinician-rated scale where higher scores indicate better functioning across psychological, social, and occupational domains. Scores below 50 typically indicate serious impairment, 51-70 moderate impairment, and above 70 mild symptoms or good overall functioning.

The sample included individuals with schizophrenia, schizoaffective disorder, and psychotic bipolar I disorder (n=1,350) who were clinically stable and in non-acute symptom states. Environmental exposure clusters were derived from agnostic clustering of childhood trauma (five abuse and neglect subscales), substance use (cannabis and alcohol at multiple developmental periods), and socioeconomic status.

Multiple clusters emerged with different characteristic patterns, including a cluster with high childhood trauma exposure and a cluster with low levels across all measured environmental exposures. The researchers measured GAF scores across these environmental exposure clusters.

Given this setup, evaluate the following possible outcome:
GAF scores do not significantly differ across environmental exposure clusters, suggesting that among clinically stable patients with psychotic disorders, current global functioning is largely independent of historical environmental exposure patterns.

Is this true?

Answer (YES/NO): NO